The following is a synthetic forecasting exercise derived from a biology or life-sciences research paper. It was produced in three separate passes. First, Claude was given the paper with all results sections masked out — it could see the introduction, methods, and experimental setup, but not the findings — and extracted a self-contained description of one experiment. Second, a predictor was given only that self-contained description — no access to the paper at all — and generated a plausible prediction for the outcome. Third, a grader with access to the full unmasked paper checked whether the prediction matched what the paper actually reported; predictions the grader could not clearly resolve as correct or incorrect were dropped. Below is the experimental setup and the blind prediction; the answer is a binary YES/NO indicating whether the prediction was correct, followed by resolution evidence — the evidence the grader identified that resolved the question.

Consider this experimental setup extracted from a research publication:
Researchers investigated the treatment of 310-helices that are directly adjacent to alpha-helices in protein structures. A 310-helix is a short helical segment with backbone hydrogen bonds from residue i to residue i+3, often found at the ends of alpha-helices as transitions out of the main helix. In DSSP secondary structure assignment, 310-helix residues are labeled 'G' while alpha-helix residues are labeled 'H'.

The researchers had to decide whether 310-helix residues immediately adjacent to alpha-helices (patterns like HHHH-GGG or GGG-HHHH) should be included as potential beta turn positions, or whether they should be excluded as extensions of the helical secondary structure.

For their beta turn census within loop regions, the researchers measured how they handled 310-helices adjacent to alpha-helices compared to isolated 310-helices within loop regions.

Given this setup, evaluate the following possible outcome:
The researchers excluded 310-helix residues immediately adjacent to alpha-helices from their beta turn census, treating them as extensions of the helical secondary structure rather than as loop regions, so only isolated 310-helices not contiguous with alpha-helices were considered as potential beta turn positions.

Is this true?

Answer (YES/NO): YES